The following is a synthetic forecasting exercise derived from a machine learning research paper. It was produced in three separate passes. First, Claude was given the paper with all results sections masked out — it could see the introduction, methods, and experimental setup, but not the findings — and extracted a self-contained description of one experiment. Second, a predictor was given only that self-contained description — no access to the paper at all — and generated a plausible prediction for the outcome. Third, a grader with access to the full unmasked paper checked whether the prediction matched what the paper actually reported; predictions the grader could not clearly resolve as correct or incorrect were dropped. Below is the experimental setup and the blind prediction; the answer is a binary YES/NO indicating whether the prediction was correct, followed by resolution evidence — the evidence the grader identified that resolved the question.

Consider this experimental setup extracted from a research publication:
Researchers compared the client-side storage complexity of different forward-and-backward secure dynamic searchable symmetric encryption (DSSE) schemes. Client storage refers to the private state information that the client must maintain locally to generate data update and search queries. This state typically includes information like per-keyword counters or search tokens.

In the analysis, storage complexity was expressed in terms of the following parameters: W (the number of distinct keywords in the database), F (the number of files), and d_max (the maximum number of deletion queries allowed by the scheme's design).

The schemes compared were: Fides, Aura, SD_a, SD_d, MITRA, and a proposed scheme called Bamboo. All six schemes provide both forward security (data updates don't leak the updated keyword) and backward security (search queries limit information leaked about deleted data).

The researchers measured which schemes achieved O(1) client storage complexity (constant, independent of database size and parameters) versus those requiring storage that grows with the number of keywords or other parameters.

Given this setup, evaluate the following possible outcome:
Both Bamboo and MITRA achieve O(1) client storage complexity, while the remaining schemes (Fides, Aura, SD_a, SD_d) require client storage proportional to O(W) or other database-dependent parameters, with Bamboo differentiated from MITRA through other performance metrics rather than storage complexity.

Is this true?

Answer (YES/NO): NO